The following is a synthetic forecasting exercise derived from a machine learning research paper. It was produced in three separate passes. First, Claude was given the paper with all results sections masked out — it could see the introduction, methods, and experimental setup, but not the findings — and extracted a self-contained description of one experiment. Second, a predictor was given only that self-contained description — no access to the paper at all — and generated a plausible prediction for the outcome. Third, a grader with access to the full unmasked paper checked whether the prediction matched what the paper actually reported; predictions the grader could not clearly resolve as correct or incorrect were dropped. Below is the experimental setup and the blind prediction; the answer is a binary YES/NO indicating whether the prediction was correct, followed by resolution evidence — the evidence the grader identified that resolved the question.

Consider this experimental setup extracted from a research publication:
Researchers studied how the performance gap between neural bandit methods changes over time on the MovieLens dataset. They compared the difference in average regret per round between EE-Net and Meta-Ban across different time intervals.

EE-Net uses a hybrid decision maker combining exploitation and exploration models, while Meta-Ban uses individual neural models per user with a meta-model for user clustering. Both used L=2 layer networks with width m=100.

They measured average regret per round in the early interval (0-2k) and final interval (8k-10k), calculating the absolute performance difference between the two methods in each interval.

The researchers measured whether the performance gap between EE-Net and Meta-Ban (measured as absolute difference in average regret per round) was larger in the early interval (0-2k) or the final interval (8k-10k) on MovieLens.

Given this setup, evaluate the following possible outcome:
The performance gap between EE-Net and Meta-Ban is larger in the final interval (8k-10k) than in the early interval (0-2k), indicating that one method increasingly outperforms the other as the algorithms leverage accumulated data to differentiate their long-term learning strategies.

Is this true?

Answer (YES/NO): NO